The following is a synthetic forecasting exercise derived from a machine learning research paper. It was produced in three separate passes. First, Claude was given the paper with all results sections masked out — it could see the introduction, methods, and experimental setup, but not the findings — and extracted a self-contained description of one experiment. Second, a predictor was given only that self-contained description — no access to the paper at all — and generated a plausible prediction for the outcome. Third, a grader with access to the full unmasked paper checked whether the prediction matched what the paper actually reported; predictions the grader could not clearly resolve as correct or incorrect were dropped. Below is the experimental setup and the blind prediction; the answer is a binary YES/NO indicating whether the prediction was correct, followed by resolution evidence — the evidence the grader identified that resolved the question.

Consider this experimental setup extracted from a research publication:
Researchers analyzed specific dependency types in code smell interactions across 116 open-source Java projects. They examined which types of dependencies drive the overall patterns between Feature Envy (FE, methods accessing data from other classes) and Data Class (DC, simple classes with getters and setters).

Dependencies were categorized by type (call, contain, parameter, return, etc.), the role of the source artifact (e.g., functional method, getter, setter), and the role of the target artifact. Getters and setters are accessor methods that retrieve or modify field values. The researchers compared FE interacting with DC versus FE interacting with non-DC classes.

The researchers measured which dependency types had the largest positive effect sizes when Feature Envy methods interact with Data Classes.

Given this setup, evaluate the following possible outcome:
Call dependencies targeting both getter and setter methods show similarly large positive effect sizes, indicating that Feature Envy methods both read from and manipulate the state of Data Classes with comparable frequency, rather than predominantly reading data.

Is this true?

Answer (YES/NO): NO